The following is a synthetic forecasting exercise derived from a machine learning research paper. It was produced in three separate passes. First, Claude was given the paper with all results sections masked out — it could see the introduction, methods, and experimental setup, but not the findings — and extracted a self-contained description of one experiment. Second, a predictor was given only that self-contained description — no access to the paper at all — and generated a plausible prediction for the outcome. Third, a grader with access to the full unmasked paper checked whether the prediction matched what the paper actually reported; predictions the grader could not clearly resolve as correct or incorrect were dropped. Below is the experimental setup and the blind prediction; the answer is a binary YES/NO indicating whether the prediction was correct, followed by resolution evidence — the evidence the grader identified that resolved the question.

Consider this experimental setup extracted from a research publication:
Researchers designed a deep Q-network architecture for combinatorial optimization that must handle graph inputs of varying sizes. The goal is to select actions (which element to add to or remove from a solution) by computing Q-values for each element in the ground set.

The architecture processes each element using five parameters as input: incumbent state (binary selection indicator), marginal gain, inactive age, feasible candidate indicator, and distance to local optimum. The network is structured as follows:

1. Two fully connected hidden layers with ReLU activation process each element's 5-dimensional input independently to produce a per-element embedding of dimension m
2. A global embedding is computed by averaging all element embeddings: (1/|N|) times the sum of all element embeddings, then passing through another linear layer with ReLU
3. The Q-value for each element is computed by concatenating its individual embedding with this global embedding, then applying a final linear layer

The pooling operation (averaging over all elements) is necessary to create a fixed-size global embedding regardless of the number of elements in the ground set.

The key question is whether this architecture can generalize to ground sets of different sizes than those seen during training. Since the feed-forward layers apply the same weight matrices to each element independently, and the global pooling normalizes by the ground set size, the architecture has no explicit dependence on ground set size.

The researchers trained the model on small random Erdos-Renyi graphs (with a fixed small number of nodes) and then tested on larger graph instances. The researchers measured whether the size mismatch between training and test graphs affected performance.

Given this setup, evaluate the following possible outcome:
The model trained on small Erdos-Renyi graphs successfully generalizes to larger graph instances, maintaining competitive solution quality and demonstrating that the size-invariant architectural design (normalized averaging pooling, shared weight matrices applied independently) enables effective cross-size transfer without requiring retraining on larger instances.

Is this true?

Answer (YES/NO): YES